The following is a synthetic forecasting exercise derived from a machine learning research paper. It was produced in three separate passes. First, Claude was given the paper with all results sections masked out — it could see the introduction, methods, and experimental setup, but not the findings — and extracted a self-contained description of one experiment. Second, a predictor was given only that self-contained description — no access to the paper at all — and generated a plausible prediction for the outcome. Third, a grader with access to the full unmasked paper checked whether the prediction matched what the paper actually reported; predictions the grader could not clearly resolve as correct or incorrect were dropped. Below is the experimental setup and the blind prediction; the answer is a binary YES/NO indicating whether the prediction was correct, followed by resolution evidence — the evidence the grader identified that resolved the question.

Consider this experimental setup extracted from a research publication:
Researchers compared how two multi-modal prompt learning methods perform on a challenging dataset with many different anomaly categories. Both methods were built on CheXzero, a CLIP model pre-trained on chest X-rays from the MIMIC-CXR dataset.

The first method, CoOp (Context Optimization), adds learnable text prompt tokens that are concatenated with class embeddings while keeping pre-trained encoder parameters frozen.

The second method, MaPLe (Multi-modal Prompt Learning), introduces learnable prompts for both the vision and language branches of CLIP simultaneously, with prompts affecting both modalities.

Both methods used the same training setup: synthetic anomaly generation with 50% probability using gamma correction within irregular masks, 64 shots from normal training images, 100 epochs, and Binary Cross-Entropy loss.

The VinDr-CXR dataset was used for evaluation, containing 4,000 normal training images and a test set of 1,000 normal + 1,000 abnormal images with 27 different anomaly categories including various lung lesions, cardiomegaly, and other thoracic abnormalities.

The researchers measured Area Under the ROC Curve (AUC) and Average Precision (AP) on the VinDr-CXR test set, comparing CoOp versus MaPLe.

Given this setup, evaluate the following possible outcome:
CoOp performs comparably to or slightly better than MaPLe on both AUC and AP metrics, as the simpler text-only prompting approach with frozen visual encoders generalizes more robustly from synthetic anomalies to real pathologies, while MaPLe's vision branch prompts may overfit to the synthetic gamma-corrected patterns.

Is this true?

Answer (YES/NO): NO